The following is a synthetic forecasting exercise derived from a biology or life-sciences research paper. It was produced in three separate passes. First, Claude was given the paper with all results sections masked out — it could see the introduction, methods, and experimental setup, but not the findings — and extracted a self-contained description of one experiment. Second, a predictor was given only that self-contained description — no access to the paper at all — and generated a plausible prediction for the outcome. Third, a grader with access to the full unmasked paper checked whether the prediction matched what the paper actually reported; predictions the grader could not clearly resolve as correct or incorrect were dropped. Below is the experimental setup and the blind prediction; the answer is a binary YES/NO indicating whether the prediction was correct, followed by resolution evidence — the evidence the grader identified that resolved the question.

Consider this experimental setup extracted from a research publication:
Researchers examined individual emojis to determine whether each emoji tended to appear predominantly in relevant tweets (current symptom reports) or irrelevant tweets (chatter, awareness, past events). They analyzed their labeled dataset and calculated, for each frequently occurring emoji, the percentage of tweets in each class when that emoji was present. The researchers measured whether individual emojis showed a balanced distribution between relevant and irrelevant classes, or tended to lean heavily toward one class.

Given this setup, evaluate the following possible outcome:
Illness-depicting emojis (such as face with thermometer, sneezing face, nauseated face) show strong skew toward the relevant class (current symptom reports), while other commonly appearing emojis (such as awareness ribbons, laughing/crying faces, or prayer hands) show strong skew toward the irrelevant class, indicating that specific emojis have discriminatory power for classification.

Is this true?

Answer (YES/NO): YES